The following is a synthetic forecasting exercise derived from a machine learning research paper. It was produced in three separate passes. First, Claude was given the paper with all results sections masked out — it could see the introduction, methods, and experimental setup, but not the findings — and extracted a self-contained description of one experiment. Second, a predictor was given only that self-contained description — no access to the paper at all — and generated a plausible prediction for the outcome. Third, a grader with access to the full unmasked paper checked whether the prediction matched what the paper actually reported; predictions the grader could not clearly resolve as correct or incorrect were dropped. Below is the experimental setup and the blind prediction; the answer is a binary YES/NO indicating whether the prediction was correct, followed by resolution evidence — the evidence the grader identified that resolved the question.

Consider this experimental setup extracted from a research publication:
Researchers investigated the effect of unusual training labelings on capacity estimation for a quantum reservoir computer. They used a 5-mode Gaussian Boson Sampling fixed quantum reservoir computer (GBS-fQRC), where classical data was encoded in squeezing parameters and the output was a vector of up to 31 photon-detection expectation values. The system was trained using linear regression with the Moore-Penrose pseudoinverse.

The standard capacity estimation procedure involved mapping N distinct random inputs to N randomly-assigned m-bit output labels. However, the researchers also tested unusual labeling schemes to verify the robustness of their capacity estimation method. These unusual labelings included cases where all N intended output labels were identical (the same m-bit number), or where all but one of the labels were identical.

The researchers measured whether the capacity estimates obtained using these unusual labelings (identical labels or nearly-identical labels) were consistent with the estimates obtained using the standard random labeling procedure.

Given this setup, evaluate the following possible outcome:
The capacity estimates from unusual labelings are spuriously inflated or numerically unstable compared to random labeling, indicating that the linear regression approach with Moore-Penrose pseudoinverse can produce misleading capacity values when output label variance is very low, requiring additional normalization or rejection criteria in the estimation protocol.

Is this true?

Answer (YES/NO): NO